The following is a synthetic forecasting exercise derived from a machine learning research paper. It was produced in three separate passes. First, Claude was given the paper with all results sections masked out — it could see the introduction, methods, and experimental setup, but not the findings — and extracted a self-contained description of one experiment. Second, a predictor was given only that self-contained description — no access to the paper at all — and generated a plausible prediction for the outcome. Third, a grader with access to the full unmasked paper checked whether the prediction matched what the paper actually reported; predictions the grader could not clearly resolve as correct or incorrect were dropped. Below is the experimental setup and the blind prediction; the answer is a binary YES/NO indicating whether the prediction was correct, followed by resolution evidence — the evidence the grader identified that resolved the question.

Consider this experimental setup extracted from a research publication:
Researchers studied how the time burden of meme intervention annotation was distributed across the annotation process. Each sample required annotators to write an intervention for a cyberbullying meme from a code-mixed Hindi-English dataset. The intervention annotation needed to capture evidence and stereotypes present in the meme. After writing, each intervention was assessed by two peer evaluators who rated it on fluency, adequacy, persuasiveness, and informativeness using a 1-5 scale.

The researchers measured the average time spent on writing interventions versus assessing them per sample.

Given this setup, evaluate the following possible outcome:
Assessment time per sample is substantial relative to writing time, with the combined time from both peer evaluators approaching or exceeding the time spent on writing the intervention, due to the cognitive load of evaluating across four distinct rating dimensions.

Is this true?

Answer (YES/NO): NO